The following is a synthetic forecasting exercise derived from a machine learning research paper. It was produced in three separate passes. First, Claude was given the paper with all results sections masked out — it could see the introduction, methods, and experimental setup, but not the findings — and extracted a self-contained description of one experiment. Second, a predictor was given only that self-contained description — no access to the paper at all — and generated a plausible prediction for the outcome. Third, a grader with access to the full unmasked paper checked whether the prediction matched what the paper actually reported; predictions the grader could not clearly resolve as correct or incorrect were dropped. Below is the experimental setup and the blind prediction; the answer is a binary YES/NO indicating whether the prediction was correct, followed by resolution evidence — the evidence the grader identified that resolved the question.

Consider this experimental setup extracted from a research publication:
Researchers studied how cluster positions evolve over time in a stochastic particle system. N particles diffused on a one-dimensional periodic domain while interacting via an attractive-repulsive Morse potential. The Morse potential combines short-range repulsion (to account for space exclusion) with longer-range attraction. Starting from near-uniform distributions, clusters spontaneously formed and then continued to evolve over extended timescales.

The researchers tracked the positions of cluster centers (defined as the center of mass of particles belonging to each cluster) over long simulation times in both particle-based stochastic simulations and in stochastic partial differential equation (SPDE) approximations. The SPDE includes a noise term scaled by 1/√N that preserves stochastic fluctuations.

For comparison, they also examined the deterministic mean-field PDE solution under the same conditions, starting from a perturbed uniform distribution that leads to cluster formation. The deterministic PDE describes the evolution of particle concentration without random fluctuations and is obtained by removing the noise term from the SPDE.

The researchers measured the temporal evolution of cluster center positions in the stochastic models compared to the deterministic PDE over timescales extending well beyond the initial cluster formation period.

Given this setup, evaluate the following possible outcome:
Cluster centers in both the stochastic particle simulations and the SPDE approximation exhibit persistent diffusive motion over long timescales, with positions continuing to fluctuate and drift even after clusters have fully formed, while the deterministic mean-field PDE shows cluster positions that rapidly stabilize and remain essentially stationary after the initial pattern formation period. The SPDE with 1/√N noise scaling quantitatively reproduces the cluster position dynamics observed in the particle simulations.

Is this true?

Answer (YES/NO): NO